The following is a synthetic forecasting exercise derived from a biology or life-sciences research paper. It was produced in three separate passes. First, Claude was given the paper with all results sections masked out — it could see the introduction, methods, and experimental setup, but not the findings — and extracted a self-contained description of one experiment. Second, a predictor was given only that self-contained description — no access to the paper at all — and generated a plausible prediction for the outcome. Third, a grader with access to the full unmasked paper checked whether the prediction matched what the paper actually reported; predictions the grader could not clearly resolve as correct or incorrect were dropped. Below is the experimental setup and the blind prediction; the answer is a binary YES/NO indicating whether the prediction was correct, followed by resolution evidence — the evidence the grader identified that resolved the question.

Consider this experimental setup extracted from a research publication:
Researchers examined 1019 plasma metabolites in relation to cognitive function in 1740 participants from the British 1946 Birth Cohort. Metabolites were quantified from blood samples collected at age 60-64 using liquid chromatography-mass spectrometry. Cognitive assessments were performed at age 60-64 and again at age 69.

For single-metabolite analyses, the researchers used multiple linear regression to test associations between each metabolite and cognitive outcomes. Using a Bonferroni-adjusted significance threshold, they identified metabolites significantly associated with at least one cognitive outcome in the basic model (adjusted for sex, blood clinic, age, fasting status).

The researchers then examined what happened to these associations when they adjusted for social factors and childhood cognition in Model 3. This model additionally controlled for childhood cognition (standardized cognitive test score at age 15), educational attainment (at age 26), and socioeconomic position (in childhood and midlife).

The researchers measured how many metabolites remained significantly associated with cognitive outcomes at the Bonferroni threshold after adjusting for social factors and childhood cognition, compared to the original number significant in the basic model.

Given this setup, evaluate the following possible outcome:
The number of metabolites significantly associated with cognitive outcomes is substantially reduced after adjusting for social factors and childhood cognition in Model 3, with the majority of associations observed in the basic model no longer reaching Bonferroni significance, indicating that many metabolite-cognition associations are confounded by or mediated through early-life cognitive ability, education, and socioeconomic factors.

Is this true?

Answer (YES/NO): YES